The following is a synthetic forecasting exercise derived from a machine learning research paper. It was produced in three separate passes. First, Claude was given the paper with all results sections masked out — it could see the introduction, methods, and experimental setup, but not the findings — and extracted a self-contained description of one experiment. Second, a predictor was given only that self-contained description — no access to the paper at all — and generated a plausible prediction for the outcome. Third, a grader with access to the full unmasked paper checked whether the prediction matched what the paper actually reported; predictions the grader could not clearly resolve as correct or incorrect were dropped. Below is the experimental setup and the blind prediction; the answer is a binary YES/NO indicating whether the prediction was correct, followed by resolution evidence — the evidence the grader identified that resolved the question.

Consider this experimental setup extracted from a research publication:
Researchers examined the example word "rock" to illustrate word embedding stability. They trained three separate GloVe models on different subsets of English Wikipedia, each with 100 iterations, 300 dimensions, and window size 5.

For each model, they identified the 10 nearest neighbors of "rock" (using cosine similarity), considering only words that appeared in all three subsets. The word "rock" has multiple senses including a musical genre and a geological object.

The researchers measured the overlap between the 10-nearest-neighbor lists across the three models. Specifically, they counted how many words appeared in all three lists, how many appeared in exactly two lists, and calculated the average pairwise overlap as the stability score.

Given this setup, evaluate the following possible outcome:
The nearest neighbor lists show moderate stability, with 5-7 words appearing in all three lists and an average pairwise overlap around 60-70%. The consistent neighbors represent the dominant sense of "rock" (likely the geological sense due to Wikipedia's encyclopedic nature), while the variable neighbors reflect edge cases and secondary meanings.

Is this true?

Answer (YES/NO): NO